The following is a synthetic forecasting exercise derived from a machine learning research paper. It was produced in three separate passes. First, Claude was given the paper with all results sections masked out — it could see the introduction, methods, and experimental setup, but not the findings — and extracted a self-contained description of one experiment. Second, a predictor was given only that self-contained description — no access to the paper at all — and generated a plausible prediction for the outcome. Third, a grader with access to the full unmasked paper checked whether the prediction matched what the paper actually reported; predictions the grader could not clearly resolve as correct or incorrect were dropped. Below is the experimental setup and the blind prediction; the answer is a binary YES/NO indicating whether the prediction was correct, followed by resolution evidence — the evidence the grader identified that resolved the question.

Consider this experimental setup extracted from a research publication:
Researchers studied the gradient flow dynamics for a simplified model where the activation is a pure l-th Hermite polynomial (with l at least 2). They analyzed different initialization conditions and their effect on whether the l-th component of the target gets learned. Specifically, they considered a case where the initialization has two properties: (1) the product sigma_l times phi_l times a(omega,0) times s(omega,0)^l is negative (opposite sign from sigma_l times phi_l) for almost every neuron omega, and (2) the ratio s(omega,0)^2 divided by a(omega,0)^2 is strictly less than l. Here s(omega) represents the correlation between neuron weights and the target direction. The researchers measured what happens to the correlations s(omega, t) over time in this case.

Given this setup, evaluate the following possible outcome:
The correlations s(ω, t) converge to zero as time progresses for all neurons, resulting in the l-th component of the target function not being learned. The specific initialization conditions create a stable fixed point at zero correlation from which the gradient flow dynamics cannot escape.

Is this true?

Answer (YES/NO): YES